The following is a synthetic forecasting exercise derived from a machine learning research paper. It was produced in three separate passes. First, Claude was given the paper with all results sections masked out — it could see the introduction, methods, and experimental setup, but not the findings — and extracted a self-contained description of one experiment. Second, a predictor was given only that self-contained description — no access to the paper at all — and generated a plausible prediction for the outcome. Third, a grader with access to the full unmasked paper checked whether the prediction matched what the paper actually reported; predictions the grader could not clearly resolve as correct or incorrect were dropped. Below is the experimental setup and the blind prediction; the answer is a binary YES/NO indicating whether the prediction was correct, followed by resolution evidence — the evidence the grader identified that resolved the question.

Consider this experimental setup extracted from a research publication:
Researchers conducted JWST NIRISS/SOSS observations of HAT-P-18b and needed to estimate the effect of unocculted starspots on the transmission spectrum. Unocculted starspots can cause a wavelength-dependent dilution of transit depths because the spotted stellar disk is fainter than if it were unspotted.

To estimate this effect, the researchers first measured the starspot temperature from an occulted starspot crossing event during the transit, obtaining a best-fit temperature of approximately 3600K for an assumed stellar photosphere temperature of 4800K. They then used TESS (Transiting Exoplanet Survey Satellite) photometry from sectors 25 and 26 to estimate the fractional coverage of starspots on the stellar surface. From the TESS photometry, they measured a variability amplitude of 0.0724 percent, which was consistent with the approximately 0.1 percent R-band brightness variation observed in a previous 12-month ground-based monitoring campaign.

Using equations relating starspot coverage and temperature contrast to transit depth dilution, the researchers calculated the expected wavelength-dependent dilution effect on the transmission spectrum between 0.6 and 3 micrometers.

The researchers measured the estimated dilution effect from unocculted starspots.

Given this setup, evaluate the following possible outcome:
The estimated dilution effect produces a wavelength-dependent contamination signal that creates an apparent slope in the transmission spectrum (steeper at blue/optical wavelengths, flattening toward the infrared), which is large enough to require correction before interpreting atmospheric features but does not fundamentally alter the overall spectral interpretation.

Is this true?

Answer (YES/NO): NO